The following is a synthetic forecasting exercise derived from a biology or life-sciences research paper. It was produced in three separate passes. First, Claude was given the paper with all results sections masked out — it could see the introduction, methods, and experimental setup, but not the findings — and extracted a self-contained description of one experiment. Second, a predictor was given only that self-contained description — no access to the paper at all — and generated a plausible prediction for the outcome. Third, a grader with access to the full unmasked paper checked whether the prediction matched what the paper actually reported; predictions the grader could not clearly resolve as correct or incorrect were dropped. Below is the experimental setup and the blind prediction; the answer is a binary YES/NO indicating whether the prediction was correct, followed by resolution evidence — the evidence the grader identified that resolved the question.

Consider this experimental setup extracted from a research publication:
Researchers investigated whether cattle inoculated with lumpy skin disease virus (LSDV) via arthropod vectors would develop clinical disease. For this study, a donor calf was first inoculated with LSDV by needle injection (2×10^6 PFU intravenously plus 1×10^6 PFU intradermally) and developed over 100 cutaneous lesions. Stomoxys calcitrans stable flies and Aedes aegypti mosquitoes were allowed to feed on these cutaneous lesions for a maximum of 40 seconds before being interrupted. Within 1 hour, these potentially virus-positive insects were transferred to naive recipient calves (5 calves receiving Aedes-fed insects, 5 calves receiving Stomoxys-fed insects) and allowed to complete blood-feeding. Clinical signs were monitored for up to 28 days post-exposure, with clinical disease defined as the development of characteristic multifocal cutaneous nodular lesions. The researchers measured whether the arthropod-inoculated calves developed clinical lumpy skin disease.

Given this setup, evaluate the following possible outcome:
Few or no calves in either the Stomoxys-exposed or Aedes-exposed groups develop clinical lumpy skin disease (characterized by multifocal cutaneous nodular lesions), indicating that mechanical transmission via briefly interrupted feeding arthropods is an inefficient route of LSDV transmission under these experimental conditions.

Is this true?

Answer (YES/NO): NO